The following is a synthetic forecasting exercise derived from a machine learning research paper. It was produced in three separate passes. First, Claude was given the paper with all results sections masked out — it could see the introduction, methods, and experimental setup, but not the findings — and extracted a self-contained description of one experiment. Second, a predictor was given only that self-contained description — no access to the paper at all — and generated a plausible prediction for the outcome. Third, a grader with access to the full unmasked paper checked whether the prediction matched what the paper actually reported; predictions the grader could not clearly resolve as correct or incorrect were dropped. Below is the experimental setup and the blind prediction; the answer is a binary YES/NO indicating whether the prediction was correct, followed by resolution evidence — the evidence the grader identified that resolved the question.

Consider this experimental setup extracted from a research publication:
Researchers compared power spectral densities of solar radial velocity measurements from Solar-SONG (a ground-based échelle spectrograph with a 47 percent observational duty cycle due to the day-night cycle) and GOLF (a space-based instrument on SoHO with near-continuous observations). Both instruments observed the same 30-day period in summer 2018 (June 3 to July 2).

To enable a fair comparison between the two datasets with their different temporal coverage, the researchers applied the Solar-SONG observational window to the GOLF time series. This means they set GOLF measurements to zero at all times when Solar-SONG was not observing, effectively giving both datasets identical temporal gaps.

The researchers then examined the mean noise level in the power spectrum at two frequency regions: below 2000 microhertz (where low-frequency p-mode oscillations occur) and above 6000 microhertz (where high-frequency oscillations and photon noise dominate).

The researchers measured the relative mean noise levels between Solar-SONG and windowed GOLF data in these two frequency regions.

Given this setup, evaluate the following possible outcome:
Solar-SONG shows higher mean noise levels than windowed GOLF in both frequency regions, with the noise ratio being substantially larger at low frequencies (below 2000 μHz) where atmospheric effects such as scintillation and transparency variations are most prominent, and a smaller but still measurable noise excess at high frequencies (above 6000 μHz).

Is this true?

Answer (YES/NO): NO